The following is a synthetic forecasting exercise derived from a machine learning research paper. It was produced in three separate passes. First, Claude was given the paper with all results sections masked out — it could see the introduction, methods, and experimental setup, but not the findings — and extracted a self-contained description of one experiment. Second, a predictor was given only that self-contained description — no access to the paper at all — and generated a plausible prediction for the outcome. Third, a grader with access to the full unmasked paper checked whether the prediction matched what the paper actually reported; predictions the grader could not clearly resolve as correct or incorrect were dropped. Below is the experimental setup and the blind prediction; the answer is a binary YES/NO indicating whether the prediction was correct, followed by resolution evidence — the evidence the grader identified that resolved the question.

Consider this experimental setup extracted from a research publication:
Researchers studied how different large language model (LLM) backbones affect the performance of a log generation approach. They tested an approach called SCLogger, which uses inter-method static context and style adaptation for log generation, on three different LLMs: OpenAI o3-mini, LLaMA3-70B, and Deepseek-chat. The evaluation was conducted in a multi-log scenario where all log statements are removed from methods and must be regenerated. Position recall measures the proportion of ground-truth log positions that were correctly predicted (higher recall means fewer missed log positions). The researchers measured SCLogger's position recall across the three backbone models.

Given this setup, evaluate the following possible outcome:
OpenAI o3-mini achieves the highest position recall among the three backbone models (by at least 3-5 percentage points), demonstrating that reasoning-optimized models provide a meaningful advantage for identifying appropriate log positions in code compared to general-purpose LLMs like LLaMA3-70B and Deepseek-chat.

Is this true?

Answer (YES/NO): NO